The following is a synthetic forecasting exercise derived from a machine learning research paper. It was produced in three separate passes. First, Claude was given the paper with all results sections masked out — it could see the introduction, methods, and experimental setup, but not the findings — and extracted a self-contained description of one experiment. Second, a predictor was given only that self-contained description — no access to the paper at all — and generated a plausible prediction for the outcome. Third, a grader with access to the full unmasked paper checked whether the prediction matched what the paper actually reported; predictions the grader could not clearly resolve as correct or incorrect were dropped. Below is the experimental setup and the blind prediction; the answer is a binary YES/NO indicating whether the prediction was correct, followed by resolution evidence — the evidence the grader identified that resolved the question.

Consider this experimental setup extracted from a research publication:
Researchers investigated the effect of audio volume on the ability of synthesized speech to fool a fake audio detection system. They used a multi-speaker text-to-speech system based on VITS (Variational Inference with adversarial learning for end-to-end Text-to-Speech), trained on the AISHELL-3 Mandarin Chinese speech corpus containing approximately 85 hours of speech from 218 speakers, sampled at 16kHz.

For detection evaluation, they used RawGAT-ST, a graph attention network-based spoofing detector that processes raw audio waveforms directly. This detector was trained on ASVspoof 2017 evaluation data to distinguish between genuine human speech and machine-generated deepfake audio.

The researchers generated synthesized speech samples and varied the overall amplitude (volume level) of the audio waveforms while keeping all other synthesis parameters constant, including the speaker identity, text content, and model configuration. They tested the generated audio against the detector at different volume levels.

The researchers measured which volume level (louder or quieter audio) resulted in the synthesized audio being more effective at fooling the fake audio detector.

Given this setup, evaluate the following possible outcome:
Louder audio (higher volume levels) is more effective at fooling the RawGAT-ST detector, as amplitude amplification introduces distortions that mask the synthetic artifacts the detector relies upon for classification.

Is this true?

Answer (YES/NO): NO